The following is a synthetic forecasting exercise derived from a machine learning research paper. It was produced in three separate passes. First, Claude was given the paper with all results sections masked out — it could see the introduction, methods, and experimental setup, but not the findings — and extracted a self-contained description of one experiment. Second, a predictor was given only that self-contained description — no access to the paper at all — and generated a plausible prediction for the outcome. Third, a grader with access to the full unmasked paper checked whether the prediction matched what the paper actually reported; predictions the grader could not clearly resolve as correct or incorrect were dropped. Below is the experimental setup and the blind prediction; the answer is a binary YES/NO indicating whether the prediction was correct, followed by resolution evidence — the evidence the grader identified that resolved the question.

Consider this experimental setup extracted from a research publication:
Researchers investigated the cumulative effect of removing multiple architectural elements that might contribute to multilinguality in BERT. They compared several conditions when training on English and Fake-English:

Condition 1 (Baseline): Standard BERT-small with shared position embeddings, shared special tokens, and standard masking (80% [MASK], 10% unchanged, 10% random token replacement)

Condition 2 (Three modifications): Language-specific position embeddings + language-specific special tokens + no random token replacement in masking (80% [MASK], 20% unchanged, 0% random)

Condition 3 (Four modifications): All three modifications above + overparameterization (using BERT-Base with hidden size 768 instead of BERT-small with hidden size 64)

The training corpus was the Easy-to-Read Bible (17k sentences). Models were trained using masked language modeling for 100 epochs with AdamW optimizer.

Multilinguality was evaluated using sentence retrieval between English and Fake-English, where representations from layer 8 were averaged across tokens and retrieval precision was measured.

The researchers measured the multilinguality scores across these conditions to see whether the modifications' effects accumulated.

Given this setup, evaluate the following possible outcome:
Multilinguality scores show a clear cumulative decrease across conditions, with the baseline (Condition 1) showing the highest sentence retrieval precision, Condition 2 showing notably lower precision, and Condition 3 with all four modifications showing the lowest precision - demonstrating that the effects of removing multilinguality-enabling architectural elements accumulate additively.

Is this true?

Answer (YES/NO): YES